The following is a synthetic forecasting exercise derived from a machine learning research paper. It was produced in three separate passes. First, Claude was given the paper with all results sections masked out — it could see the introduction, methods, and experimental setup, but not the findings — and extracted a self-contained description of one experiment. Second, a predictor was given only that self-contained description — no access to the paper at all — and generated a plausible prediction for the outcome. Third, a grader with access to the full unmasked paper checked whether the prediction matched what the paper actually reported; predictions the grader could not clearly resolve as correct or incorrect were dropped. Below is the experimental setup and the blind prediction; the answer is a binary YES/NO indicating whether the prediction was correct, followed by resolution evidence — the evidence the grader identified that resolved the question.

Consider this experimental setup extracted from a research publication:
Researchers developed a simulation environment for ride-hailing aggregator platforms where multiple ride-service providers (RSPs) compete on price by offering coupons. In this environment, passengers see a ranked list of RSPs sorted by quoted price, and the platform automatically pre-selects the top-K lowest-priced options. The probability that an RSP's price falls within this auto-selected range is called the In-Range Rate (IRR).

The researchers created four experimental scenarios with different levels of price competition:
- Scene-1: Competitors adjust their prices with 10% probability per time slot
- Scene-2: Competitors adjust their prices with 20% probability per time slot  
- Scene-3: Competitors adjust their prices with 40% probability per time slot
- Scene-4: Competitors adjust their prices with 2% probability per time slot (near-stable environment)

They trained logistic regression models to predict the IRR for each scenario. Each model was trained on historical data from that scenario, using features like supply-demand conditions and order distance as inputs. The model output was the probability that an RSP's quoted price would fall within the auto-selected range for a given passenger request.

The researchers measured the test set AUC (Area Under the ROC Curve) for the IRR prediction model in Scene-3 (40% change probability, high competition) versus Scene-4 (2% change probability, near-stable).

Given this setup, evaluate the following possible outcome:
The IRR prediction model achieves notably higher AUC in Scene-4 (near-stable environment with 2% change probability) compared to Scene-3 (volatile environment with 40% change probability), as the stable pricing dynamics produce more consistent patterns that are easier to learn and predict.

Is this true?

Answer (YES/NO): YES